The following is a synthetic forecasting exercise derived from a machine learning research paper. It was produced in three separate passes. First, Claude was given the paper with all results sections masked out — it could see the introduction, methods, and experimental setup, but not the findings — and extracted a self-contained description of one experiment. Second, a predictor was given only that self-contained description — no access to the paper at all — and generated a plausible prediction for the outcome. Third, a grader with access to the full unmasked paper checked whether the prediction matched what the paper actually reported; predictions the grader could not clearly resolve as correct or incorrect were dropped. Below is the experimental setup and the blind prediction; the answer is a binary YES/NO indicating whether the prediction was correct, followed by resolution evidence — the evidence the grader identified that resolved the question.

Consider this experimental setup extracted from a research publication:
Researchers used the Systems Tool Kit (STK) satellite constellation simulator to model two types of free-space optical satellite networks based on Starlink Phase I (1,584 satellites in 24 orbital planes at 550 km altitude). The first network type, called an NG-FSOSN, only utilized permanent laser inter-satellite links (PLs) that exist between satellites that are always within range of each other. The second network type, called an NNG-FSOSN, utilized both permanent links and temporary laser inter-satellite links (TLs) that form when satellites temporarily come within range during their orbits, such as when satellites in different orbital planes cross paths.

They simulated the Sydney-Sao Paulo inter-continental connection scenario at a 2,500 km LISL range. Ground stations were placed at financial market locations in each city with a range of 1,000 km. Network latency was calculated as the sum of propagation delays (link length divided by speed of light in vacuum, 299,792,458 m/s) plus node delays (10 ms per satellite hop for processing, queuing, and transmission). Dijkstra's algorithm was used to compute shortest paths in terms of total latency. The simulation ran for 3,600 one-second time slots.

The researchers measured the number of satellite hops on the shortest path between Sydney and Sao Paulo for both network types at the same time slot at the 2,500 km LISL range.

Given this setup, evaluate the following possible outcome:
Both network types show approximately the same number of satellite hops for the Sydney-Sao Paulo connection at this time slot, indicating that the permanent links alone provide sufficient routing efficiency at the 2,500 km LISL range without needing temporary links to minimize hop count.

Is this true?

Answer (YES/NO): NO